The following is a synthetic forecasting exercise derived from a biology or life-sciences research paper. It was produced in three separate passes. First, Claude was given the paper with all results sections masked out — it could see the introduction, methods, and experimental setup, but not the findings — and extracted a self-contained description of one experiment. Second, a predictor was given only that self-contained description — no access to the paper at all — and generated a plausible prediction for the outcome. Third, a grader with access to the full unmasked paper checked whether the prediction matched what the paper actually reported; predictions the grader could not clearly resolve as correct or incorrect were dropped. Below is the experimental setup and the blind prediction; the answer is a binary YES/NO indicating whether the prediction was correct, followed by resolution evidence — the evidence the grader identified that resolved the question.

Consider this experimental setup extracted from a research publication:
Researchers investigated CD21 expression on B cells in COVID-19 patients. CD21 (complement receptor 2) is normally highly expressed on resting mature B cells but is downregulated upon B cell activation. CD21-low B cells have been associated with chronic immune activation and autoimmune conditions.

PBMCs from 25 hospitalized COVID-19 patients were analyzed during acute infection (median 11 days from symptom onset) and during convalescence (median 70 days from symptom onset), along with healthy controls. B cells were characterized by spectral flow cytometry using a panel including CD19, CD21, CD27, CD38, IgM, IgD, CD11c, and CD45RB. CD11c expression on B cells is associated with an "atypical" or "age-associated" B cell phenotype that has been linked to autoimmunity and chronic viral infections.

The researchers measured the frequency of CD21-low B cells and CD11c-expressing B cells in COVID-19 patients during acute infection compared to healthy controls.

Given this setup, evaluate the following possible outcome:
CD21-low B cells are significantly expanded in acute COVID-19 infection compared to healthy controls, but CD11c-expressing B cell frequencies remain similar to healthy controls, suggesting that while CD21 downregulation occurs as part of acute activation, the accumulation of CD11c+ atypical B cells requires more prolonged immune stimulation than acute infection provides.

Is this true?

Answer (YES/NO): NO